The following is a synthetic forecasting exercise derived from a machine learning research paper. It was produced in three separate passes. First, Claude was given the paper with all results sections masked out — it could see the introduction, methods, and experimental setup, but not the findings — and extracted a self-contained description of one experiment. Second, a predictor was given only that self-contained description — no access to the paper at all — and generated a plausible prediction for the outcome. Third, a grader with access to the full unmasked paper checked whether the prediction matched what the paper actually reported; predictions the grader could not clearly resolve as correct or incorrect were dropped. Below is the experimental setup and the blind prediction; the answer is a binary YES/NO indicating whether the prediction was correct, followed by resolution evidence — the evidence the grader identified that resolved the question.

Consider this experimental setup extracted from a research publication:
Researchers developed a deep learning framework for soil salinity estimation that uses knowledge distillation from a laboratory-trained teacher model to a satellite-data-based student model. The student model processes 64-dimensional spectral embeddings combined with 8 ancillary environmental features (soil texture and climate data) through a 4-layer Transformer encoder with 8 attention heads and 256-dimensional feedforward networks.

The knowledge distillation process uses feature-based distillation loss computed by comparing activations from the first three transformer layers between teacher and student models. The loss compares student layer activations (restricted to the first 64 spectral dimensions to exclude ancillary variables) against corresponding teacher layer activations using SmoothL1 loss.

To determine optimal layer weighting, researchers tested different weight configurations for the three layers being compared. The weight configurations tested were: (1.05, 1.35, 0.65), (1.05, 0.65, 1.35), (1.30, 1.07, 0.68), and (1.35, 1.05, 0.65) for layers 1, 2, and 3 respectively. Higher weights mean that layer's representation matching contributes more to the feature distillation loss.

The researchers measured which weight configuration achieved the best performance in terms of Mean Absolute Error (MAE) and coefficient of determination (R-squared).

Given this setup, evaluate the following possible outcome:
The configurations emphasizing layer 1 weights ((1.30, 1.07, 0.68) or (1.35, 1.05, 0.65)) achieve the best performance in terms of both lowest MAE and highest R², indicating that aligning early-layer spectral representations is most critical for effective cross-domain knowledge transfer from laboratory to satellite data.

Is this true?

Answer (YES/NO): NO